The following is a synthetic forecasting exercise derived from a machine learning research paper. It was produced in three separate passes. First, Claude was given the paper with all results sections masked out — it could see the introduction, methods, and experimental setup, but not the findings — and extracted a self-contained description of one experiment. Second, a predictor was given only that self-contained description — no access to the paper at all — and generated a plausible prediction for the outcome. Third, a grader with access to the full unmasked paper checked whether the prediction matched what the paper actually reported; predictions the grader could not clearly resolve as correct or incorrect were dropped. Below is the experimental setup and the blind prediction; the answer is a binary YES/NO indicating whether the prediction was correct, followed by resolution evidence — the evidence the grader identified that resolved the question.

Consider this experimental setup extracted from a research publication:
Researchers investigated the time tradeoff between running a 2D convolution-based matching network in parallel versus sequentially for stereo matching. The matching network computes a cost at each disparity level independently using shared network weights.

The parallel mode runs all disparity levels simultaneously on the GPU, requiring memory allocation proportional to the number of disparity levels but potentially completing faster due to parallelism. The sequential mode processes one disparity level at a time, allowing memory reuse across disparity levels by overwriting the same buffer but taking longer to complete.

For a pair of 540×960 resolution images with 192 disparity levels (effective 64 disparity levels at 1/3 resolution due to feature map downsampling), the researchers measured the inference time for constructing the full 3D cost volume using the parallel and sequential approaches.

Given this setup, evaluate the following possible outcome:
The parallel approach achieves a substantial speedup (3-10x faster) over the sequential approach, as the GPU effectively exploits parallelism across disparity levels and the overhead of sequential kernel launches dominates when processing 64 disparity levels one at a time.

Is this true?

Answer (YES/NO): YES